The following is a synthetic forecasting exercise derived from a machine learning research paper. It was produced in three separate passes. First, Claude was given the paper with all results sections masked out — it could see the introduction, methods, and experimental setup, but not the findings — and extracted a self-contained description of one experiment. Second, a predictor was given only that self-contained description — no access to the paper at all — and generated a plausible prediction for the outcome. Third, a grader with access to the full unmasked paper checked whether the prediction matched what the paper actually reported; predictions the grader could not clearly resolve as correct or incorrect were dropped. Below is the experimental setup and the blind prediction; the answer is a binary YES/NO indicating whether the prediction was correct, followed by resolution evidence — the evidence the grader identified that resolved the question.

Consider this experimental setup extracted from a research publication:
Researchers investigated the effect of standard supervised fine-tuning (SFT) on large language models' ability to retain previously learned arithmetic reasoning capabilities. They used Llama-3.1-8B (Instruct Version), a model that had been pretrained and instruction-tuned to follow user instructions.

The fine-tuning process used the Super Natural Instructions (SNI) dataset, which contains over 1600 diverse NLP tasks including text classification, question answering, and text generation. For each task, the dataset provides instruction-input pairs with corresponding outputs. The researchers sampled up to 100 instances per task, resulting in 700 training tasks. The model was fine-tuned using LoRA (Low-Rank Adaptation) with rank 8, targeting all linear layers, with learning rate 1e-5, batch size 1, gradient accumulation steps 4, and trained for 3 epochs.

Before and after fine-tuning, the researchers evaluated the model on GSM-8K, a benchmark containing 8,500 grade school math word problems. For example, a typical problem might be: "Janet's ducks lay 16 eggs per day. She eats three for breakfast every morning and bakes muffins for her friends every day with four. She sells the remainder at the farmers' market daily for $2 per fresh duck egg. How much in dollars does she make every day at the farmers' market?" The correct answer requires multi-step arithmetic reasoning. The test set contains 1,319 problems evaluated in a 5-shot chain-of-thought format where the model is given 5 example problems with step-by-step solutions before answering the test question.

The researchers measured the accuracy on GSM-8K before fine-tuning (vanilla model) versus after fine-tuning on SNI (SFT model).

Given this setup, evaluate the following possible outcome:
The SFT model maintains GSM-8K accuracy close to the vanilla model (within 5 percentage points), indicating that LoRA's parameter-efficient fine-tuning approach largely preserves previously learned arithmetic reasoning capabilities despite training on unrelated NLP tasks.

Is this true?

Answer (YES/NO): NO